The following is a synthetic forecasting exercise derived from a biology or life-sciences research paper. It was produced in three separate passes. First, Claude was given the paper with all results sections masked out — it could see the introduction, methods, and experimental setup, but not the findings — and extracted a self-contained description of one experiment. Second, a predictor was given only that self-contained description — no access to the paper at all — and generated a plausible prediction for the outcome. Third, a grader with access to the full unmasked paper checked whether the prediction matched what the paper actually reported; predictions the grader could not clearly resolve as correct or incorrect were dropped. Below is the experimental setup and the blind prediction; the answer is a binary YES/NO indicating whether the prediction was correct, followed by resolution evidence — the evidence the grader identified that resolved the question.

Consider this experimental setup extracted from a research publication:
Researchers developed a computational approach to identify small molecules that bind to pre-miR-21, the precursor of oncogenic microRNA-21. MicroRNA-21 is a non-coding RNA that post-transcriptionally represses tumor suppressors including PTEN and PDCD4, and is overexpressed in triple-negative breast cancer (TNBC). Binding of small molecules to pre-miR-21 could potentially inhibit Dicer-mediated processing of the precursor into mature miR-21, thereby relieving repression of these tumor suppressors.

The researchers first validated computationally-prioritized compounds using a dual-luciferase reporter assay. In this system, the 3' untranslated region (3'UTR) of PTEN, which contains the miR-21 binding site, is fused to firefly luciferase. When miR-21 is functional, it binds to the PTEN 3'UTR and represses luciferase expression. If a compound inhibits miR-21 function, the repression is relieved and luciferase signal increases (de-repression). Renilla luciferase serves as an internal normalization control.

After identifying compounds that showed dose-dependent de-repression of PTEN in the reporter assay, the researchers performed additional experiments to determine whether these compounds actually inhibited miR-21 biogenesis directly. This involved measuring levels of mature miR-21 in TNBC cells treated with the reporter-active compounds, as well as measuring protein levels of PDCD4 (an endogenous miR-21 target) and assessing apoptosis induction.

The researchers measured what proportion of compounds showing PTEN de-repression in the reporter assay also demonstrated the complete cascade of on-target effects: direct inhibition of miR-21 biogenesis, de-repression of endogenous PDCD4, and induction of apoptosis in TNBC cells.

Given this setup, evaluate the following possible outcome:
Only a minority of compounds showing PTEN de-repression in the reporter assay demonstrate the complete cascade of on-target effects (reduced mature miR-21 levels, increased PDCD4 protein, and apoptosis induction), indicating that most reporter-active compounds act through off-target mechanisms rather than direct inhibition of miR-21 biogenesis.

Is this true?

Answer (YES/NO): YES